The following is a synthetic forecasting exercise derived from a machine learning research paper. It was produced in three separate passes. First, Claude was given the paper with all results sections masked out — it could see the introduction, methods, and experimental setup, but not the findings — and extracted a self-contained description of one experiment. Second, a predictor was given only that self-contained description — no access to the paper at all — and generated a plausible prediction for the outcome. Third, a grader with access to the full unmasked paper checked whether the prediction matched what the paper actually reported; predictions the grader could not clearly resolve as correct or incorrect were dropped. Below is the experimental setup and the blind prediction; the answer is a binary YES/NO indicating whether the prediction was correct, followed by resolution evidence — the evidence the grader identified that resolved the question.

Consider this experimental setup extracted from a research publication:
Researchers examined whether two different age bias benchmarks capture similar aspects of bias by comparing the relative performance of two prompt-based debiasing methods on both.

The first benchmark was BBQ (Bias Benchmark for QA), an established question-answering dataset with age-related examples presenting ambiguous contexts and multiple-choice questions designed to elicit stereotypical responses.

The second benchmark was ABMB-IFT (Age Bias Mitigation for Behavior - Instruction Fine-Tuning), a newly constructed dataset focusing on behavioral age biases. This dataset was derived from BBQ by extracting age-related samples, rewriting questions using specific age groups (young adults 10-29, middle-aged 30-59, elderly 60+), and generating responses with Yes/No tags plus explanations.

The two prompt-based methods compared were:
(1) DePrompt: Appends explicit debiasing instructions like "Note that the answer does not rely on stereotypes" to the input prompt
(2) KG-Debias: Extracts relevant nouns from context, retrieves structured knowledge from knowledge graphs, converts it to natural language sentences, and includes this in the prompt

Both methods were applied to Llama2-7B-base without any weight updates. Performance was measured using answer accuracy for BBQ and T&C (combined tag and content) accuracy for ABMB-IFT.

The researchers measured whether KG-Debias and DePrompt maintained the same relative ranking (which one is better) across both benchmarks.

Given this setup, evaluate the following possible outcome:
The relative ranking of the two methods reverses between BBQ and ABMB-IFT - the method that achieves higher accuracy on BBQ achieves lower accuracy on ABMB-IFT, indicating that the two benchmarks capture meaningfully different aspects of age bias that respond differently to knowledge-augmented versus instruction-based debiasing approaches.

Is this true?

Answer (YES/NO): NO